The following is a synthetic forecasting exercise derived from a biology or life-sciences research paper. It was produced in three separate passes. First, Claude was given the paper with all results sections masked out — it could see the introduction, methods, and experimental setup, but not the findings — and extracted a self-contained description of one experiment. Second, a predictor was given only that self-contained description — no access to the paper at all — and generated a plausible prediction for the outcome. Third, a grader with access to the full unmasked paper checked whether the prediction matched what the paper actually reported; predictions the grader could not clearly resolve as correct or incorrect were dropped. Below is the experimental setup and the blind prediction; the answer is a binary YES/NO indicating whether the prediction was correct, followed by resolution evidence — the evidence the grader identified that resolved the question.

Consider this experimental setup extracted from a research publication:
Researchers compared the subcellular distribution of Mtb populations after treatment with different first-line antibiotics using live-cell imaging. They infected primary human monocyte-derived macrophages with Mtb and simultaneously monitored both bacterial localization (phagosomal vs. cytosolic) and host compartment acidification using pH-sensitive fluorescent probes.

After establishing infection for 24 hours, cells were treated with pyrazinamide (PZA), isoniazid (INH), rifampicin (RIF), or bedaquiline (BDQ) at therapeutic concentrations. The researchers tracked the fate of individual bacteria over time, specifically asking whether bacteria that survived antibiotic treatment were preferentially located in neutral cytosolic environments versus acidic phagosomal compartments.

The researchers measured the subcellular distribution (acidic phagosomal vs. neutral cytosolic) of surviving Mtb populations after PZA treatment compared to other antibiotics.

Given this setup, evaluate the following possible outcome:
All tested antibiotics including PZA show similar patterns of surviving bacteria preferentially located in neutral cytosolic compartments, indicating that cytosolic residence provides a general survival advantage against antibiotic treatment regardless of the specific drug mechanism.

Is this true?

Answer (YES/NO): NO